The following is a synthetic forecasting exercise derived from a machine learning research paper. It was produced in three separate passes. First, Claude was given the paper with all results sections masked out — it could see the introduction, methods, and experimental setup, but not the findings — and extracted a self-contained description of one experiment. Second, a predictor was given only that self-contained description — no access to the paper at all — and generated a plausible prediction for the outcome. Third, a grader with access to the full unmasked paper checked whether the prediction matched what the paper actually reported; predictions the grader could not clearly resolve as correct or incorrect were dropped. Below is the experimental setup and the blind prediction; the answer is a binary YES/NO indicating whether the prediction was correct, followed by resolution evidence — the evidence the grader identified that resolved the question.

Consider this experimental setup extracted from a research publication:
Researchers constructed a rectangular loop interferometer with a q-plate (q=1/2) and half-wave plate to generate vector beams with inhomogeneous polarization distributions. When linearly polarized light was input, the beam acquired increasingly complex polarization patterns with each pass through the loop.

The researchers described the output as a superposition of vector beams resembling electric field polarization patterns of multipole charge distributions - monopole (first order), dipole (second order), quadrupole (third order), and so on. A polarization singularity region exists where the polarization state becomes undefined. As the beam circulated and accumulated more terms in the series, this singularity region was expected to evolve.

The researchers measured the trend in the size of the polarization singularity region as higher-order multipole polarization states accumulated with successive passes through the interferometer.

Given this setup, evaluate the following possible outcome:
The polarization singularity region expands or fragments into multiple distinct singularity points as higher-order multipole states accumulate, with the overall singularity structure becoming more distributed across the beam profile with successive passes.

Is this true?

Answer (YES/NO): YES